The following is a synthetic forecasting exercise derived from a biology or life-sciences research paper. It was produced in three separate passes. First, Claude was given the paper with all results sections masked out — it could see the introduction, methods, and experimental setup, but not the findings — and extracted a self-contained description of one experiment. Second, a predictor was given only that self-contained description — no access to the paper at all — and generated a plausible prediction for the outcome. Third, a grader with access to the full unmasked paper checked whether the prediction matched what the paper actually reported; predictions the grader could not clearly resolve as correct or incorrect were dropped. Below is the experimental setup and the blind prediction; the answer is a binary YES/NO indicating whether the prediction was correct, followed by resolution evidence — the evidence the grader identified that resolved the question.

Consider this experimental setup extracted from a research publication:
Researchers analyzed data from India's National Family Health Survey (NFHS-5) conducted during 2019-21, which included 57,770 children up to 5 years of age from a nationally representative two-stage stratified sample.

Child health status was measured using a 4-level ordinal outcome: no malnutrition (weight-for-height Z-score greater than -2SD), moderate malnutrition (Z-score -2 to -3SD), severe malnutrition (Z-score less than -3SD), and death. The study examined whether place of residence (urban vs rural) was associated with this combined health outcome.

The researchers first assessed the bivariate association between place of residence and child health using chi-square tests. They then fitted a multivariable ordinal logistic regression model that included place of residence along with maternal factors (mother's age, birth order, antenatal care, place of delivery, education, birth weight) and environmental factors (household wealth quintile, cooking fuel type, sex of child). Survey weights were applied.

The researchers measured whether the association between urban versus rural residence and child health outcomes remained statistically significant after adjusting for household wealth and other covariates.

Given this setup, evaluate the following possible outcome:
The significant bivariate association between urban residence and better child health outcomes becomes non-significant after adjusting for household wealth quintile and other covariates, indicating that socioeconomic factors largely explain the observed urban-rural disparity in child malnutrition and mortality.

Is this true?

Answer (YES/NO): NO